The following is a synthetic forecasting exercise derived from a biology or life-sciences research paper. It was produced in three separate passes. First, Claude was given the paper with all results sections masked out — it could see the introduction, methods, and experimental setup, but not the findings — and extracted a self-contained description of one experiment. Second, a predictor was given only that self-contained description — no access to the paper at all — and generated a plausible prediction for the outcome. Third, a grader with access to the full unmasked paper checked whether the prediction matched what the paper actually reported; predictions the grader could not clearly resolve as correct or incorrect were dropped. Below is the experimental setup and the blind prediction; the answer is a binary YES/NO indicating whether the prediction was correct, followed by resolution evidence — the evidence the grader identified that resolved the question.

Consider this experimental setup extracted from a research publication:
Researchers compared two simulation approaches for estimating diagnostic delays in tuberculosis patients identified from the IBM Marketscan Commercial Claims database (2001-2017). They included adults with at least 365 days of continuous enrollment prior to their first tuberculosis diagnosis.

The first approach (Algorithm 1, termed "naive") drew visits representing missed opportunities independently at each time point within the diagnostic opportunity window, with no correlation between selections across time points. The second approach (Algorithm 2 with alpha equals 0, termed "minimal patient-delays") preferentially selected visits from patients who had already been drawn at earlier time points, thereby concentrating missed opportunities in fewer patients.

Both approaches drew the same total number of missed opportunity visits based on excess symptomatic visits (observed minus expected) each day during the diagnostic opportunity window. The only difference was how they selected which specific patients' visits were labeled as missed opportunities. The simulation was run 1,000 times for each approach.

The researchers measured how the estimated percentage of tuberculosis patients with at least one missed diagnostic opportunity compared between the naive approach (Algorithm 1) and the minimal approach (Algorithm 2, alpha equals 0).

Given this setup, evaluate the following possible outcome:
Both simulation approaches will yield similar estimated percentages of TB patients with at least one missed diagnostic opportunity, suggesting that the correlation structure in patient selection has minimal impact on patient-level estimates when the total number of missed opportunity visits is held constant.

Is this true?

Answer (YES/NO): NO